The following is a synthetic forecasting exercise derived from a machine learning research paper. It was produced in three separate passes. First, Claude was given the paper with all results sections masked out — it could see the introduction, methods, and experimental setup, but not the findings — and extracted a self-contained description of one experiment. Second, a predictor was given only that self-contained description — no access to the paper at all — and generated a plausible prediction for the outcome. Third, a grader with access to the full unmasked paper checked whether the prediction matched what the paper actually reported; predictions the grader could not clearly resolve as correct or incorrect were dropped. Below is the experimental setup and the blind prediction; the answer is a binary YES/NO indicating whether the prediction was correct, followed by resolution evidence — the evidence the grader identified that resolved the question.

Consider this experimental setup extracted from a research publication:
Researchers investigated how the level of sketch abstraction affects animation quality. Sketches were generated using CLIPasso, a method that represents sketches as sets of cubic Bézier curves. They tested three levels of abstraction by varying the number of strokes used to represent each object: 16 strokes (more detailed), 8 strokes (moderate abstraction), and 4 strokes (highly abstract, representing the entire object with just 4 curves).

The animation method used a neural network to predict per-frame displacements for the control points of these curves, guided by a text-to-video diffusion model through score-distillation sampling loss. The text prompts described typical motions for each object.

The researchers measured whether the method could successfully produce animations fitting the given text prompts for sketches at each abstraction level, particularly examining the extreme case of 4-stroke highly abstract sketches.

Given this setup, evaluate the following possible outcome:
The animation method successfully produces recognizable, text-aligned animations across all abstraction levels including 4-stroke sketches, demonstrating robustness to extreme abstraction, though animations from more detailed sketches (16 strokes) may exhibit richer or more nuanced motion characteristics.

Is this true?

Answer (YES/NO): NO